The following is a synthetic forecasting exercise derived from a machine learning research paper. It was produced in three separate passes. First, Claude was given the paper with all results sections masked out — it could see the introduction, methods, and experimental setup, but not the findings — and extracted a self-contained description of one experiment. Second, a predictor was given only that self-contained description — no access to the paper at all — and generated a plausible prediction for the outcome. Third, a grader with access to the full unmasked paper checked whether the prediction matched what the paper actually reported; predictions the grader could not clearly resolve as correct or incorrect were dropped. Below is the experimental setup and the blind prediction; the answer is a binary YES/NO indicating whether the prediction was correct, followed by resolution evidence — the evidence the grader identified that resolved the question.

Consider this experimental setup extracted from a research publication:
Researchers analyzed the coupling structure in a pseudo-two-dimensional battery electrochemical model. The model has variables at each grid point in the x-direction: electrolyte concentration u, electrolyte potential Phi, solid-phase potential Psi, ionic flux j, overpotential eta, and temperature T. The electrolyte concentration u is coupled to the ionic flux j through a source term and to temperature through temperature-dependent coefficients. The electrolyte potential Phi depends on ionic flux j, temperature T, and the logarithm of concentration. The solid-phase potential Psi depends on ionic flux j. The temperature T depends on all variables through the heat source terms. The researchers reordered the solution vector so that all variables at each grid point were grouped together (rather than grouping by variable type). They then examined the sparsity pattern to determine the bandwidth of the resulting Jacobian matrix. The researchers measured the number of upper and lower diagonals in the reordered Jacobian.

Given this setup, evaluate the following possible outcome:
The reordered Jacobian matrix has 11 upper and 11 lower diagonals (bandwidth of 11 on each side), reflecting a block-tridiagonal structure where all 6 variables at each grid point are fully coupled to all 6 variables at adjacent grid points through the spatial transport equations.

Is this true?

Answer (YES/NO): NO